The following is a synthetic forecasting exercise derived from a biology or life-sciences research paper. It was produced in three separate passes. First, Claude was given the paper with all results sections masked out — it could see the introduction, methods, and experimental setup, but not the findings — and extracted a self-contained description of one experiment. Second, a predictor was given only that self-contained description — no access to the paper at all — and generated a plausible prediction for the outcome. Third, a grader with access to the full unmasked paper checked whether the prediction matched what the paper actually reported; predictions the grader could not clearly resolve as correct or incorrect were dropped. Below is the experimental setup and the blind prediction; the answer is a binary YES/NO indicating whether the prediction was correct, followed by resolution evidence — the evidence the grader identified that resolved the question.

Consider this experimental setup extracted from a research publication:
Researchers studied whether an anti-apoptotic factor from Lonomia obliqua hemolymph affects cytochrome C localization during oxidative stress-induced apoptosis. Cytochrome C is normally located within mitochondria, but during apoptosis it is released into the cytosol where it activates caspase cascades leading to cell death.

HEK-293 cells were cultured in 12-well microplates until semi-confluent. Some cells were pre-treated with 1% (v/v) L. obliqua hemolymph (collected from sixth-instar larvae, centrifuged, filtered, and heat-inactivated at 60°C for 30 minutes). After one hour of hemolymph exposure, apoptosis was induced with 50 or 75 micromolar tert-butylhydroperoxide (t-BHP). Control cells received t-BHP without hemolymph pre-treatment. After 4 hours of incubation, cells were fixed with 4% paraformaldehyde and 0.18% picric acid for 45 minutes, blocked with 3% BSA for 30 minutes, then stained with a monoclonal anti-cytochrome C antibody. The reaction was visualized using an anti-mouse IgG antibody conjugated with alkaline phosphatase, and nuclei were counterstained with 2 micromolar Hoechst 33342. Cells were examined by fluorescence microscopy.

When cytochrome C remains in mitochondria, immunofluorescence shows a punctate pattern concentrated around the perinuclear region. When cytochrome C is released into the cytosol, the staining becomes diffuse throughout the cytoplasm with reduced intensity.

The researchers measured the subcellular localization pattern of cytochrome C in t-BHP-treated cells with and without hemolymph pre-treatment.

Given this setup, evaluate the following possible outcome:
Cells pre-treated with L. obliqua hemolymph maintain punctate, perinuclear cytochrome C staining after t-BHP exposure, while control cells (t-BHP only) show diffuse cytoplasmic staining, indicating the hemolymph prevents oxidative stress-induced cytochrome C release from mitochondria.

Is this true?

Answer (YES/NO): YES